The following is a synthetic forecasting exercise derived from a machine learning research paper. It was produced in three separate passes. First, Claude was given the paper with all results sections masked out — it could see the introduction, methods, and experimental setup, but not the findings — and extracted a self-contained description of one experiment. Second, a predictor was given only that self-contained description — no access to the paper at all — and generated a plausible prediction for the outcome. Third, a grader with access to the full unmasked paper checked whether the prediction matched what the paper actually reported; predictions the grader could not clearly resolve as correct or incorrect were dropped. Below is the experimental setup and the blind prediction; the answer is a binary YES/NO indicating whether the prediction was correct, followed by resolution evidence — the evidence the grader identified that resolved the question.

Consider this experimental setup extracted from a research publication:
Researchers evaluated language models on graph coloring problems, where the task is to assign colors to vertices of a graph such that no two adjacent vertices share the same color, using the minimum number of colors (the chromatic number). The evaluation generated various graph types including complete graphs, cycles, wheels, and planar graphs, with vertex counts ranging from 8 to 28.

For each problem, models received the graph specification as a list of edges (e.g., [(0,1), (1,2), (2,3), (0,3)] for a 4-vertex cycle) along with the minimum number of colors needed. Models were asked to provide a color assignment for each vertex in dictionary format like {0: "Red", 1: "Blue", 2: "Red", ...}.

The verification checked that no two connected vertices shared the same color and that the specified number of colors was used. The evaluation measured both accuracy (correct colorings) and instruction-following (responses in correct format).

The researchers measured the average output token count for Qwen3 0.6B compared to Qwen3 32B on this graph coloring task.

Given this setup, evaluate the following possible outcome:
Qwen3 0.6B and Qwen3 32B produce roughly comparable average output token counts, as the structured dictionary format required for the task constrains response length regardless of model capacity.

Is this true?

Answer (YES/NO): NO